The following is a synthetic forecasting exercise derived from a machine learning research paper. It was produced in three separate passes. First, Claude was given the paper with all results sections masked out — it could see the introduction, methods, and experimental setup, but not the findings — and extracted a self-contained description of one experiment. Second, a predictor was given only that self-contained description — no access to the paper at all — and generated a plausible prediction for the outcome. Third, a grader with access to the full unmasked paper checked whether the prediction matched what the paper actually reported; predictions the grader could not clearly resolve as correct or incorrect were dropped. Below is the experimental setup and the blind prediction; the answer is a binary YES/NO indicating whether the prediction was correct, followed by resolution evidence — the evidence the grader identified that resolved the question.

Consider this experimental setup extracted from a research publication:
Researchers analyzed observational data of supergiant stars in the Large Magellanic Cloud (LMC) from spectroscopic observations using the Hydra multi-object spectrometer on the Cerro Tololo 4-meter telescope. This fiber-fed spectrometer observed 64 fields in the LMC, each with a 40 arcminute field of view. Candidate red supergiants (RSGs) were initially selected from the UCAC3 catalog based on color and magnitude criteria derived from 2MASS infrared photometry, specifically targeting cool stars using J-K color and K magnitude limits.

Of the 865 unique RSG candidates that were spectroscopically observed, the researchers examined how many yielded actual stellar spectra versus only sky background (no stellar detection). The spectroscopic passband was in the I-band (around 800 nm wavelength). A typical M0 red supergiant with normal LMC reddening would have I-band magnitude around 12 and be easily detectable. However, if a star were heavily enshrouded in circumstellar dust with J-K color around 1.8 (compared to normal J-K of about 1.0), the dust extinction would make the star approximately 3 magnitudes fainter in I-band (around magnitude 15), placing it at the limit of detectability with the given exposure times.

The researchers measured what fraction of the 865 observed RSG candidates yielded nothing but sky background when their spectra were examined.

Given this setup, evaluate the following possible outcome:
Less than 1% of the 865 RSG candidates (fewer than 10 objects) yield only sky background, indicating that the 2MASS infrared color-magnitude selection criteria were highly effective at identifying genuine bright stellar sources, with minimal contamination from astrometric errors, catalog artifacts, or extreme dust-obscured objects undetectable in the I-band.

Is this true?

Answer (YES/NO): NO